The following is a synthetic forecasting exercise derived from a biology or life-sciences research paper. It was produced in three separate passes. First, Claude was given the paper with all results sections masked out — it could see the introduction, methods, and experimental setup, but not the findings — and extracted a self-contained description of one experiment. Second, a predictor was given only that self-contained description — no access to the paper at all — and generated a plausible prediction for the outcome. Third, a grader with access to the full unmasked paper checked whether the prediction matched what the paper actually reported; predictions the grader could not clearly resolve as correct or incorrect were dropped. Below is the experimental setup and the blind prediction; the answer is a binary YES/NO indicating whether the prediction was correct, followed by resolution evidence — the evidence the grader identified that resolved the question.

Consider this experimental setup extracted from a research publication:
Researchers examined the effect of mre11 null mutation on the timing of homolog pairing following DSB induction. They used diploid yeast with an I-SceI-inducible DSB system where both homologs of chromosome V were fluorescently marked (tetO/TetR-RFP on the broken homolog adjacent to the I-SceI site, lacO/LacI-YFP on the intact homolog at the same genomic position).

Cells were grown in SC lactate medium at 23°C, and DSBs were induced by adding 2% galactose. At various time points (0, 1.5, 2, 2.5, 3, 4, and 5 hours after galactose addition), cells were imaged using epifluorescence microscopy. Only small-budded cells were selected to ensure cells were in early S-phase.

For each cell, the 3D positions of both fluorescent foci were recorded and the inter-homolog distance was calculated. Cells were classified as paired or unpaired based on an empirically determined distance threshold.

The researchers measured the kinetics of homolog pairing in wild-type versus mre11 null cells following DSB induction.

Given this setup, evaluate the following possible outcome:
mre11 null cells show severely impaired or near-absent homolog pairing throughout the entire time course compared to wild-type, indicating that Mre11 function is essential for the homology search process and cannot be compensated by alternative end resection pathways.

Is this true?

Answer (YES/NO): NO